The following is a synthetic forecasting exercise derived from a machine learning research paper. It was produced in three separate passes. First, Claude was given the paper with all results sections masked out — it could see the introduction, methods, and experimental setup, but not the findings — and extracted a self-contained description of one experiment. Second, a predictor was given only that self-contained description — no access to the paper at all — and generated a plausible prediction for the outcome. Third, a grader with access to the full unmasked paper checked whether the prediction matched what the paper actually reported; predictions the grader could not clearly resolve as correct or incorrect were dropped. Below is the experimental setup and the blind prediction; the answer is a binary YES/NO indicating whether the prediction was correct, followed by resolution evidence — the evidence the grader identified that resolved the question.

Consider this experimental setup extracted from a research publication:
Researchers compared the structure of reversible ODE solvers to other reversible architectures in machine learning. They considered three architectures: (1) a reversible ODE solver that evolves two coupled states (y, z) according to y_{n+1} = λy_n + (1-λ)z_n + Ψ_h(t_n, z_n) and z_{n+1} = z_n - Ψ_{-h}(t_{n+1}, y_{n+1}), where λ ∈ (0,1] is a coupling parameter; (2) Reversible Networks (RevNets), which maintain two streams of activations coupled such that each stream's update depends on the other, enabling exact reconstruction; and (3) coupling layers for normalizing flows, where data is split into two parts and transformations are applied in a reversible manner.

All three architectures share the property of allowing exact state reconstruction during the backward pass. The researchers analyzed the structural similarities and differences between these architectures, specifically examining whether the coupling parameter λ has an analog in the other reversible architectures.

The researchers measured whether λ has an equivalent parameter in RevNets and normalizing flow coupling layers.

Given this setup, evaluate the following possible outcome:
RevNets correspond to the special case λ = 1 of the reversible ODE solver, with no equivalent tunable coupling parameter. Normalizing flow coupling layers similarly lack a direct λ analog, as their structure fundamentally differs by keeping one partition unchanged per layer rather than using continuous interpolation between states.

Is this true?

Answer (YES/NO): NO